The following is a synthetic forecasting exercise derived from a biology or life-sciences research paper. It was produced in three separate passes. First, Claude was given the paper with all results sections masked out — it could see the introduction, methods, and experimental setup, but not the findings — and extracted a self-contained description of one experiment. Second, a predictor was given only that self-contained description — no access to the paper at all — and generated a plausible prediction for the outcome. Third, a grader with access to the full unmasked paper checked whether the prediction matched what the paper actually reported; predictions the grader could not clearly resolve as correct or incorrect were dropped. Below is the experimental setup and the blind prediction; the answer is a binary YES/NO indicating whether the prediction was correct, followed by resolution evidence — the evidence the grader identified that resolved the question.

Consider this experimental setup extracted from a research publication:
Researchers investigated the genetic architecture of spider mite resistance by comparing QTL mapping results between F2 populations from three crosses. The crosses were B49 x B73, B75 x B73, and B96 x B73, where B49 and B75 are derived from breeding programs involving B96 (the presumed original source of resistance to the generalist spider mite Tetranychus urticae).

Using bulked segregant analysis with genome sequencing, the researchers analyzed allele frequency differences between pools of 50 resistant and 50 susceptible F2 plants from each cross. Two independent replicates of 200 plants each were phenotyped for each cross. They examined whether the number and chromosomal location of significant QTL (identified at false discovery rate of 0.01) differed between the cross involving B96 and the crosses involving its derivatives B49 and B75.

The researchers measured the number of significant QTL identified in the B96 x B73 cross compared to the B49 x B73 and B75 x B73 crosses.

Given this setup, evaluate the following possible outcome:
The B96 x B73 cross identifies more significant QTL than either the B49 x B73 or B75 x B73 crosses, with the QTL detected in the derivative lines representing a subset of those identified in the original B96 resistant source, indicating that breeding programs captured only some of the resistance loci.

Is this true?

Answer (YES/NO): YES